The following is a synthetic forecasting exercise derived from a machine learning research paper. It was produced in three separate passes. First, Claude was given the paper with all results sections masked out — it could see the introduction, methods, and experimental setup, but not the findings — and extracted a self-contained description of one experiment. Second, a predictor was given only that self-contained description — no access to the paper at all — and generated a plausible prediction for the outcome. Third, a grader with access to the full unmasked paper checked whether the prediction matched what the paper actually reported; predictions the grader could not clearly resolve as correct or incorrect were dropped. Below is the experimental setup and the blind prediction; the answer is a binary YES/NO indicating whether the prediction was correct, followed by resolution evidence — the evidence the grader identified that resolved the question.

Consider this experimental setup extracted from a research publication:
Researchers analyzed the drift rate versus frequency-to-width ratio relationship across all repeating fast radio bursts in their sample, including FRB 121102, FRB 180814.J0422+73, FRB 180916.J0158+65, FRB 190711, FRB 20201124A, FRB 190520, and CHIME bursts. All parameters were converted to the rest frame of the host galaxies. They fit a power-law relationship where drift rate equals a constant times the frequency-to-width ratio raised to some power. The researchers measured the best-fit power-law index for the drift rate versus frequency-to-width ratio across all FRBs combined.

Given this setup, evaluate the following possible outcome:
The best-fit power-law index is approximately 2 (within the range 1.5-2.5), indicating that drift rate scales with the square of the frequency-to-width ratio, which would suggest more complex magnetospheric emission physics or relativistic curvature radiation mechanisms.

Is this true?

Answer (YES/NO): NO